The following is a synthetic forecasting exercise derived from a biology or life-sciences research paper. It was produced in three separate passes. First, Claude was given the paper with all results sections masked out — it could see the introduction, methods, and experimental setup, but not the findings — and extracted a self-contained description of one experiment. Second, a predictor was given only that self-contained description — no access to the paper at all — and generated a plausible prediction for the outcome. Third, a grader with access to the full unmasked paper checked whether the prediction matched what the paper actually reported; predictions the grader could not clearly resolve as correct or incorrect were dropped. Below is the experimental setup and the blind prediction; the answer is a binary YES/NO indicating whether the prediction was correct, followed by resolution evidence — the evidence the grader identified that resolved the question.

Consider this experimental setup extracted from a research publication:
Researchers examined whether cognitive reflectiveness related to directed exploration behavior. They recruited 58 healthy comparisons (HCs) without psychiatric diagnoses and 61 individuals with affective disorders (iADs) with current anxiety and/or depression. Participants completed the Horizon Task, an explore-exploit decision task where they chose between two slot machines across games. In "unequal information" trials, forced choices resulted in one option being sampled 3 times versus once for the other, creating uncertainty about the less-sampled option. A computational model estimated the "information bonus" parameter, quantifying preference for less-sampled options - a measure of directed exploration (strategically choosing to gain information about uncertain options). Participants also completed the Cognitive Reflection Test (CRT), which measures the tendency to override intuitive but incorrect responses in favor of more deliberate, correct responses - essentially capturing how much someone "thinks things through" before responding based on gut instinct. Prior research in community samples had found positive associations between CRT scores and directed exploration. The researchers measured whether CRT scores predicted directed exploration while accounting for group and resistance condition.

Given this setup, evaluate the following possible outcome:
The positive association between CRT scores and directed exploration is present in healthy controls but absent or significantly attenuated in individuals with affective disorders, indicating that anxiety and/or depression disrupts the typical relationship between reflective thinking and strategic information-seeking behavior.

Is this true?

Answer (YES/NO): NO